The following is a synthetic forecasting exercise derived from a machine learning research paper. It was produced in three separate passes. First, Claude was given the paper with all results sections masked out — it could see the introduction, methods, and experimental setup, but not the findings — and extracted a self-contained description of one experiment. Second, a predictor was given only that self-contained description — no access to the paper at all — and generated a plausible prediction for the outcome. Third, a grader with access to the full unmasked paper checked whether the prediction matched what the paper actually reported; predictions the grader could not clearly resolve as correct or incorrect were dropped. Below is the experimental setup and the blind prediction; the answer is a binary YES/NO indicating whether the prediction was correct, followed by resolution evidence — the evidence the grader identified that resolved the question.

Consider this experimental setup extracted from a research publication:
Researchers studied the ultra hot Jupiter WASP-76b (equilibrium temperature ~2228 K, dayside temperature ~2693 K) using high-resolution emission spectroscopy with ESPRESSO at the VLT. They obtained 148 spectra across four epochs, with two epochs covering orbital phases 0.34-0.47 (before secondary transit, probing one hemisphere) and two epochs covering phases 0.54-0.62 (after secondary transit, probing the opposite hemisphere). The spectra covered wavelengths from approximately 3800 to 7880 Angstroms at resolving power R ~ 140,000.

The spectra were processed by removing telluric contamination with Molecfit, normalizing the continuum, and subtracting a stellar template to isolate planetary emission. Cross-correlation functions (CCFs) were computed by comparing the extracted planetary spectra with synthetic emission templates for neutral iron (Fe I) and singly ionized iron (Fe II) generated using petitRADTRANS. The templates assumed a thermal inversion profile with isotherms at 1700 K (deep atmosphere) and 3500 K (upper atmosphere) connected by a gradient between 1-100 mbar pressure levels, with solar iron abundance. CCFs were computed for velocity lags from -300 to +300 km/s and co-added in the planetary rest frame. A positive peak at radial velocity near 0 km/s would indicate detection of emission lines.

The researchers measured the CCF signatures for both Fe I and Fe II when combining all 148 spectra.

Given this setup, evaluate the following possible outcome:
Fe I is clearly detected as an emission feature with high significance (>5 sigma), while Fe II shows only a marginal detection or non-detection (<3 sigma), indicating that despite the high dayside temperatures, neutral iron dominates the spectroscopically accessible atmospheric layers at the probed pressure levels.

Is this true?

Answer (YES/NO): YES